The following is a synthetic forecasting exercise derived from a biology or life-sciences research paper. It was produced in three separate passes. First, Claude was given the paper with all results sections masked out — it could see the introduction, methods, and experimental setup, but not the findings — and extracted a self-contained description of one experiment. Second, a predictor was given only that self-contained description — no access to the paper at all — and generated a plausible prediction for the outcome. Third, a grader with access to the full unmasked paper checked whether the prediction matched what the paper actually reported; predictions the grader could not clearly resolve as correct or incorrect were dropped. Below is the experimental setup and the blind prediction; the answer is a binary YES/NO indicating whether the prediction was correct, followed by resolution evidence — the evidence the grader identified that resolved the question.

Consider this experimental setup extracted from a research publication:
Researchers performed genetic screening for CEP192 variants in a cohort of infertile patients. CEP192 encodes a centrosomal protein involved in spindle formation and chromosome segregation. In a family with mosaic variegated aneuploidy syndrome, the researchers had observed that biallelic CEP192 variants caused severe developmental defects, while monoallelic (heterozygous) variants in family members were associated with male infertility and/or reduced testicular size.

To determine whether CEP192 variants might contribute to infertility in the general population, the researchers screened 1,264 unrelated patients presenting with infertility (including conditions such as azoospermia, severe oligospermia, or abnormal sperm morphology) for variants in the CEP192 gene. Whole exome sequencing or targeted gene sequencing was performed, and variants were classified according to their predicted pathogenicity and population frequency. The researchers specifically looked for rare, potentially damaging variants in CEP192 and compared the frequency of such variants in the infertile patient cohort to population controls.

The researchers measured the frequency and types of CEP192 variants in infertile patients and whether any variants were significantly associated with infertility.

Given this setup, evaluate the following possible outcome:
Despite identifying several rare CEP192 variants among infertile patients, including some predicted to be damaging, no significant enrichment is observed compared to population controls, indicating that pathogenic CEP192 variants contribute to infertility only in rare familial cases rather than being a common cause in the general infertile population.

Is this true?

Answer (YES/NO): NO